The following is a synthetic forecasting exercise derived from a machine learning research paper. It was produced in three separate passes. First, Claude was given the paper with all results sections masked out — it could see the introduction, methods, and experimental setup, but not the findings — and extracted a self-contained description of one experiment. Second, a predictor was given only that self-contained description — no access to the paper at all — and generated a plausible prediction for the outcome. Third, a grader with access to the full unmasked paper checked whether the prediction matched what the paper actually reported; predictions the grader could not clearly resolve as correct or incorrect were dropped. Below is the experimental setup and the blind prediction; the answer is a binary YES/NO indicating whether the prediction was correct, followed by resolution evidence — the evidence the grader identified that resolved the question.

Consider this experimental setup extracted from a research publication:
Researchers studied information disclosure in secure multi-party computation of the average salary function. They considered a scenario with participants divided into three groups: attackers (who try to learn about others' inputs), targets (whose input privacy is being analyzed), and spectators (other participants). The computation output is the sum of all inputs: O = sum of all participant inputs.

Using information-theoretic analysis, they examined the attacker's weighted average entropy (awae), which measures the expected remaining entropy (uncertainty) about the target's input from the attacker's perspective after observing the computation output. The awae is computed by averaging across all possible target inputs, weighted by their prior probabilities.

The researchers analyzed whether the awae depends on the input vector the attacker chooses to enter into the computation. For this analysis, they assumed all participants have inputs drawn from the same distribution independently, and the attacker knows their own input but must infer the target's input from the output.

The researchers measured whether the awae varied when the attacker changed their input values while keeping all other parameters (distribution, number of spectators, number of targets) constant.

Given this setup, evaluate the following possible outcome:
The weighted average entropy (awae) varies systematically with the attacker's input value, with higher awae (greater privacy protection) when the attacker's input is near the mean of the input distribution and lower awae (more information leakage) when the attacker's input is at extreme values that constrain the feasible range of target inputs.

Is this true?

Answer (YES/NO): NO